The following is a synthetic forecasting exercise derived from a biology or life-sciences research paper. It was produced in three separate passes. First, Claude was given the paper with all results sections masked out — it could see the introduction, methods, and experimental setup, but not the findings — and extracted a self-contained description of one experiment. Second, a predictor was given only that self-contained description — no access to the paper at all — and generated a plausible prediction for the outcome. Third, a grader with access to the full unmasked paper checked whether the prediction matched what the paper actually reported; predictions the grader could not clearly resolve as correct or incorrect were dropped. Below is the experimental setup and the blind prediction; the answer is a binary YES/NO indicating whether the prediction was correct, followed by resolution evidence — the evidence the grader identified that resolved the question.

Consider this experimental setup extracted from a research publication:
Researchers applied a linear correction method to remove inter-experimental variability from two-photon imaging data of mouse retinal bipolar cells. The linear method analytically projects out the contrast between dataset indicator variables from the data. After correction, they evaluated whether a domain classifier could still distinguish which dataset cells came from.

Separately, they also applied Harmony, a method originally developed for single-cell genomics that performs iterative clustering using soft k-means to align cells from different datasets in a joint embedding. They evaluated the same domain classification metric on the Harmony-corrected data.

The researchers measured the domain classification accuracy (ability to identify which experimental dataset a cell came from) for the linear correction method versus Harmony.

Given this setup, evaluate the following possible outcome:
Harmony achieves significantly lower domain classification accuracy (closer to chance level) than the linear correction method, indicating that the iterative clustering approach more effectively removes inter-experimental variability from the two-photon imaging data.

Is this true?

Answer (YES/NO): NO